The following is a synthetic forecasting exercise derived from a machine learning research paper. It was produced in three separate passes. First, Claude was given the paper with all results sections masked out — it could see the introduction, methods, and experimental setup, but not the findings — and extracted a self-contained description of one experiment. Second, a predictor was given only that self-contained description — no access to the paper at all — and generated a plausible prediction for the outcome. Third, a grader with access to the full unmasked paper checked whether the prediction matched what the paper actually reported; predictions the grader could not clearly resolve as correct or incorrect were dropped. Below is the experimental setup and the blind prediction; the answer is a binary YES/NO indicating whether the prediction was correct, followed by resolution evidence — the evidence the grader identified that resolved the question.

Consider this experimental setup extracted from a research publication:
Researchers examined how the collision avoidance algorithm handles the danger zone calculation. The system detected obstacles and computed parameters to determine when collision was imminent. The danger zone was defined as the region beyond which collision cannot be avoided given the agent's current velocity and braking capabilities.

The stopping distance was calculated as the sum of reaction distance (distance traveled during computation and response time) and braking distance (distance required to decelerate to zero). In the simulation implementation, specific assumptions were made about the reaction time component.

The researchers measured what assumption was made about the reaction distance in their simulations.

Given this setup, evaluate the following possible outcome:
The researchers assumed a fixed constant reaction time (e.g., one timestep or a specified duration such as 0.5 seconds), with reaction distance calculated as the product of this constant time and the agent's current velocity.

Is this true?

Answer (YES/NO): NO